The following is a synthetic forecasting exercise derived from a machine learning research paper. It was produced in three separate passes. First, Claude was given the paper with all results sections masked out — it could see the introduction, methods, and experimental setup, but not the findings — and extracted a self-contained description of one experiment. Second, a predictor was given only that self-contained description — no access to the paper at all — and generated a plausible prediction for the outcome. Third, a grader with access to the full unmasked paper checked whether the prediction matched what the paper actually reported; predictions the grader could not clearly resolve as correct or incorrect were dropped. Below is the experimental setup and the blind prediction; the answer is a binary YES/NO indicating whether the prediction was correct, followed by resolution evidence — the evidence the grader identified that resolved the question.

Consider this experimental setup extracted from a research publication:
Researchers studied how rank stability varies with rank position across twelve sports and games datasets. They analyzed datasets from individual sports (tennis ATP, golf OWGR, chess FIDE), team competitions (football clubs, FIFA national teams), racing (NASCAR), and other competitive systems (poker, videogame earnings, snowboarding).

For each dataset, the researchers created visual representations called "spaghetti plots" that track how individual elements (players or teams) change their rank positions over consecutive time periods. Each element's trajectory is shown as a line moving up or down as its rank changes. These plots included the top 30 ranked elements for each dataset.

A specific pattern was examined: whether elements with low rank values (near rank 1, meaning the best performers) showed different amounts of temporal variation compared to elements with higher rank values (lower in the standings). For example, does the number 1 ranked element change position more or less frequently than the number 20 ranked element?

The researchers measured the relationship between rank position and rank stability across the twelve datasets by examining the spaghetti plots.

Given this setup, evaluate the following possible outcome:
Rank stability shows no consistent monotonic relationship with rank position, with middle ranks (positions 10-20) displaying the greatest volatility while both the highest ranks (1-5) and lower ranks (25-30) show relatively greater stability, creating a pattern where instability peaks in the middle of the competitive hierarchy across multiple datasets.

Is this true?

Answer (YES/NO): NO